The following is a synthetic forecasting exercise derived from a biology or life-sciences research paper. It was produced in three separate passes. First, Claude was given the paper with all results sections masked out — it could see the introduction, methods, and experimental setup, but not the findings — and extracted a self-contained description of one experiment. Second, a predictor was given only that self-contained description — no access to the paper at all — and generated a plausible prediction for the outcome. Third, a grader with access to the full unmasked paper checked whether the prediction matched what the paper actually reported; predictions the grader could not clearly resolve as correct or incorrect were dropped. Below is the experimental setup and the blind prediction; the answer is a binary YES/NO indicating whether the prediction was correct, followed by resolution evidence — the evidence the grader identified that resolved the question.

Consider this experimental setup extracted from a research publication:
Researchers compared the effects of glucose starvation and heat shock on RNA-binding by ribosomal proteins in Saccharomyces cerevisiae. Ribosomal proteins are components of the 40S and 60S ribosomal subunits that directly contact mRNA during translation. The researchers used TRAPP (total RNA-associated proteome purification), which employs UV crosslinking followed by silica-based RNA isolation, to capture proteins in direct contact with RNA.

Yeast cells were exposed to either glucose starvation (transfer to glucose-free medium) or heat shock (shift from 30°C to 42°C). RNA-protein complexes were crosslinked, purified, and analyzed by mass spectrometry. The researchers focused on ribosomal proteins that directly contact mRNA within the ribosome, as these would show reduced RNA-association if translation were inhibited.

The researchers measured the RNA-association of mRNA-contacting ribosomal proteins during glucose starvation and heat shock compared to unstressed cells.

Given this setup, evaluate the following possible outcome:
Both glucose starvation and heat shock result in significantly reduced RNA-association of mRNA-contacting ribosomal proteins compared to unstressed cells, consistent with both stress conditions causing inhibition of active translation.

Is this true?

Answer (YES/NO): YES